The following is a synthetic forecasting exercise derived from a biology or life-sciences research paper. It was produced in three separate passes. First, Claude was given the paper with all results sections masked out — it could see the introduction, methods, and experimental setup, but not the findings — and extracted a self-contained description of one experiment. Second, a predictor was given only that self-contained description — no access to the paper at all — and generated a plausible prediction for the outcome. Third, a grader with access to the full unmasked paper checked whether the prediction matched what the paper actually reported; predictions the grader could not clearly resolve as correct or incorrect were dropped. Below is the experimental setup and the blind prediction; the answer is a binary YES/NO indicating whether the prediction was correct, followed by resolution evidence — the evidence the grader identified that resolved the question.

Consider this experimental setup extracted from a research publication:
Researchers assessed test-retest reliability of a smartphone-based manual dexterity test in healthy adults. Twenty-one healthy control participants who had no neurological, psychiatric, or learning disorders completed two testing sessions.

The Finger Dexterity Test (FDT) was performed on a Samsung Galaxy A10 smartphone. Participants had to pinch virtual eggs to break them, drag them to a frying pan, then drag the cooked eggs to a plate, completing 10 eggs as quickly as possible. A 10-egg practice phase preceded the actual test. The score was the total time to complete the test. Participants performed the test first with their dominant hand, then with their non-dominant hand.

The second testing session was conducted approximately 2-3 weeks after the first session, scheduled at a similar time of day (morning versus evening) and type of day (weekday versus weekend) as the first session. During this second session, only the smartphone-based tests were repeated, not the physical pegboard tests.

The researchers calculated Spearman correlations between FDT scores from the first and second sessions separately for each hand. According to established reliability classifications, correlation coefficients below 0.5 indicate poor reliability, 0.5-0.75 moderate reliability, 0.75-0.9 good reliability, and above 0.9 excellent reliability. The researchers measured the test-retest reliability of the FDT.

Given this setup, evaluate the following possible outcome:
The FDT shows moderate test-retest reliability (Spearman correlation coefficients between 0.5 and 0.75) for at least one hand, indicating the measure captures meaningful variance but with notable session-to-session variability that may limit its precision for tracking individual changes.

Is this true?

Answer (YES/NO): YES